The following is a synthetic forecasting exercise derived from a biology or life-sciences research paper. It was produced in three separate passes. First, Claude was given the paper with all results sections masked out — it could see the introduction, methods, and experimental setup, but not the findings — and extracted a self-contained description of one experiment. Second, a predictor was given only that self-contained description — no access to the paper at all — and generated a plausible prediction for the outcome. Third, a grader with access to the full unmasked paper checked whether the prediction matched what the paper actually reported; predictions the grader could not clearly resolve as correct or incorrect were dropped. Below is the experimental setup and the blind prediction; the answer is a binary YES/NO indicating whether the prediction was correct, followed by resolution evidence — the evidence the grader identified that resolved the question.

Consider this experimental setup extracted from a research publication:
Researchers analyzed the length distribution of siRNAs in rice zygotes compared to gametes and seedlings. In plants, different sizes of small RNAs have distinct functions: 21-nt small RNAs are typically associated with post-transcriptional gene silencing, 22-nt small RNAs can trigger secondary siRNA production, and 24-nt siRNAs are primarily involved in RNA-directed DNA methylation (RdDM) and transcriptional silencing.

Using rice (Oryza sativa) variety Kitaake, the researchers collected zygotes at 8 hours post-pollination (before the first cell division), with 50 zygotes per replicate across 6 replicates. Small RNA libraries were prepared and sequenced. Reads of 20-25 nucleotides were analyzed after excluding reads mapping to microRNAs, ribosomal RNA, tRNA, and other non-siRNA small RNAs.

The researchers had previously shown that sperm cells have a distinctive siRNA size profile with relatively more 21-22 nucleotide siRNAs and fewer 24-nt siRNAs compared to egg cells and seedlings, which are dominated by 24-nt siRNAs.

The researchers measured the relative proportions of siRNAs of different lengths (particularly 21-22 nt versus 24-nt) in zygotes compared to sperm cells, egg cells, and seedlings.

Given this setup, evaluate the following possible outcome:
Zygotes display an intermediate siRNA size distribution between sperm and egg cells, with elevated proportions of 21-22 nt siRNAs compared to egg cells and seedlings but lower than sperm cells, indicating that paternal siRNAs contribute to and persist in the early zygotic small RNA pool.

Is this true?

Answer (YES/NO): NO